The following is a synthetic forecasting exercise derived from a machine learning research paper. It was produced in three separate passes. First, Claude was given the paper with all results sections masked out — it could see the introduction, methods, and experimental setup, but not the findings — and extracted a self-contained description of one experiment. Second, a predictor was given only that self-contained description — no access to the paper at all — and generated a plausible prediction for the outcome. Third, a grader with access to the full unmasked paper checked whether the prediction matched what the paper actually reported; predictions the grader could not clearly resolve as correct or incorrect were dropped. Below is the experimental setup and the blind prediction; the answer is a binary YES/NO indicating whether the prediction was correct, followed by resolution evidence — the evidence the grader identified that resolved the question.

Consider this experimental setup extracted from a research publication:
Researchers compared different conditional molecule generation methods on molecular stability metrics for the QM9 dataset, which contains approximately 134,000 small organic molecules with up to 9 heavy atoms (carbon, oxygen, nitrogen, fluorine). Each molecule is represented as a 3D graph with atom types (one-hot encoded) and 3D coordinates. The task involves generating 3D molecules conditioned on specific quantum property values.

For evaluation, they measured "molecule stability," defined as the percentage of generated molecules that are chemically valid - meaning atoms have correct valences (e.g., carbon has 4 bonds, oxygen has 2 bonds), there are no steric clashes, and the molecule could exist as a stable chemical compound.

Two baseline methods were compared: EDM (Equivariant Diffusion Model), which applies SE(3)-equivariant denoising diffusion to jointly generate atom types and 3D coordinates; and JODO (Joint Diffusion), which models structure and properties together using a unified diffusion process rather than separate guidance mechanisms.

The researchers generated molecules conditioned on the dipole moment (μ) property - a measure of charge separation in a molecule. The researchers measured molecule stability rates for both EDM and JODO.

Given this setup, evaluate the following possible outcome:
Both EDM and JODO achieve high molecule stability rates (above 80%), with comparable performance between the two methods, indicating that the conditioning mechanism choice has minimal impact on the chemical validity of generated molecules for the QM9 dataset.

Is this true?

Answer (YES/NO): NO